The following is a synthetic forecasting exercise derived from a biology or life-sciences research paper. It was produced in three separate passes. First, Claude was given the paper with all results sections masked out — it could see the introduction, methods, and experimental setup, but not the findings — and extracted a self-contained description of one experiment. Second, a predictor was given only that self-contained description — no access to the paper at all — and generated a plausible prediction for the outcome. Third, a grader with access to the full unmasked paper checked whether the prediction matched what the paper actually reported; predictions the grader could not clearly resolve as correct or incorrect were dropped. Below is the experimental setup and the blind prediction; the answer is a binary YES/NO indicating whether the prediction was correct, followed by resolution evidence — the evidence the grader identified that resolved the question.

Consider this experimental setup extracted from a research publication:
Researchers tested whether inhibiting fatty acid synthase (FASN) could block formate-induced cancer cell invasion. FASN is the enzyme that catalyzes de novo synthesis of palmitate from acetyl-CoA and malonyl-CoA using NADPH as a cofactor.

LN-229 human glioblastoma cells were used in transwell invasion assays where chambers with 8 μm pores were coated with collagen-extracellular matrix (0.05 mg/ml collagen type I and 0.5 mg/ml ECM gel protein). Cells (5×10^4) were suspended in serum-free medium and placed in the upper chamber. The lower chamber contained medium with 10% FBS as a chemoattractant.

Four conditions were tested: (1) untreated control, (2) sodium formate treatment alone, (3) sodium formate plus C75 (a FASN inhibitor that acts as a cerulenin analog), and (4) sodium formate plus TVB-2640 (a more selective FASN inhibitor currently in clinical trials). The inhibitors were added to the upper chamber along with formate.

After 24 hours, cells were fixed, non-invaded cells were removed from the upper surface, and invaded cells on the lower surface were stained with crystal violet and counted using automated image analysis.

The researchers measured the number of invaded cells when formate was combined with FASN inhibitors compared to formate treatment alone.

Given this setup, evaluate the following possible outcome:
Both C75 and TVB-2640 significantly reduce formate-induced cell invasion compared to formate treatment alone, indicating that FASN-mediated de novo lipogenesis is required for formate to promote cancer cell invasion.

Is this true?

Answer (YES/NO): YES